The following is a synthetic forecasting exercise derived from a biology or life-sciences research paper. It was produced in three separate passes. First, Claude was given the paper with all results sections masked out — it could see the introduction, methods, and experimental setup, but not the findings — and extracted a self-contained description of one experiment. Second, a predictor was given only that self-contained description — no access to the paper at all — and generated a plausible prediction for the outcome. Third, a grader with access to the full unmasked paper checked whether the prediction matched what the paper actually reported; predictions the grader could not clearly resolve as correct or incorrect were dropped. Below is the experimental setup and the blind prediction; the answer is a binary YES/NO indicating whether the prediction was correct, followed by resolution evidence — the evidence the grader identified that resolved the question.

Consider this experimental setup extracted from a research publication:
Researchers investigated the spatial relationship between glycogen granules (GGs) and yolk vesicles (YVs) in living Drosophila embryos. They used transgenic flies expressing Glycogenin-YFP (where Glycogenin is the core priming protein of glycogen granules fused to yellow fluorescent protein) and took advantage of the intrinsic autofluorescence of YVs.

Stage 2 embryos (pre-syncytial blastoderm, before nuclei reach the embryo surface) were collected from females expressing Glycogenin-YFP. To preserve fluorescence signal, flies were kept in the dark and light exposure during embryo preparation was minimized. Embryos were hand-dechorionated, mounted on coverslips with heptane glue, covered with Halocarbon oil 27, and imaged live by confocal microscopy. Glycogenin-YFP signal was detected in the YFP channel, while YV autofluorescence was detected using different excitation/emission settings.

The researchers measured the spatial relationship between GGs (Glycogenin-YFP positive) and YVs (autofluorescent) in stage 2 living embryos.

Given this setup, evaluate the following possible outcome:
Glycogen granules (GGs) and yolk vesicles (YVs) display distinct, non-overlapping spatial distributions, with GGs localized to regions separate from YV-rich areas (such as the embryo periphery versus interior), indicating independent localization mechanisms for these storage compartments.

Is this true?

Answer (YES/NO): NO